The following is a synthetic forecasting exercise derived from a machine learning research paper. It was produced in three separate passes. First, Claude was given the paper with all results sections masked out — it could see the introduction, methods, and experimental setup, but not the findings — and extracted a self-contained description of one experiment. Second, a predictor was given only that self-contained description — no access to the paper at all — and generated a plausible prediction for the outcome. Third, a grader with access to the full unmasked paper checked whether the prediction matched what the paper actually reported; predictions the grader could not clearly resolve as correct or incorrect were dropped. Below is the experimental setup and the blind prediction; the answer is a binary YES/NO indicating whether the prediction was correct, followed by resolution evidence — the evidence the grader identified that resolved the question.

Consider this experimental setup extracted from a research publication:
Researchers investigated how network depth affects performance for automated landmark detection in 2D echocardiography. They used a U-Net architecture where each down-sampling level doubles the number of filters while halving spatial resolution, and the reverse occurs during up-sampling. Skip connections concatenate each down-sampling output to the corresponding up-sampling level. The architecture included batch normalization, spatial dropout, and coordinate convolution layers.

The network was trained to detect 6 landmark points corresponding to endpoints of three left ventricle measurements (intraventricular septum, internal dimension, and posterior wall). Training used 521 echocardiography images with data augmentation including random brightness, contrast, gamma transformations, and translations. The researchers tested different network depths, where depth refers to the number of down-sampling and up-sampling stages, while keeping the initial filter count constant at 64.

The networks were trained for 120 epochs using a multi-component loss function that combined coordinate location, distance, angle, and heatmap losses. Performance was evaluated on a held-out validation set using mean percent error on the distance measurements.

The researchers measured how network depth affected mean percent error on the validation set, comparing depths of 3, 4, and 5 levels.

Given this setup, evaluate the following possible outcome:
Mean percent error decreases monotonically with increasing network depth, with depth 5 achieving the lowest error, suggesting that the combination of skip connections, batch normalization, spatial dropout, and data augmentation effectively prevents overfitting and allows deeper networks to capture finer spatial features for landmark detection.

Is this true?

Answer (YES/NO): NO